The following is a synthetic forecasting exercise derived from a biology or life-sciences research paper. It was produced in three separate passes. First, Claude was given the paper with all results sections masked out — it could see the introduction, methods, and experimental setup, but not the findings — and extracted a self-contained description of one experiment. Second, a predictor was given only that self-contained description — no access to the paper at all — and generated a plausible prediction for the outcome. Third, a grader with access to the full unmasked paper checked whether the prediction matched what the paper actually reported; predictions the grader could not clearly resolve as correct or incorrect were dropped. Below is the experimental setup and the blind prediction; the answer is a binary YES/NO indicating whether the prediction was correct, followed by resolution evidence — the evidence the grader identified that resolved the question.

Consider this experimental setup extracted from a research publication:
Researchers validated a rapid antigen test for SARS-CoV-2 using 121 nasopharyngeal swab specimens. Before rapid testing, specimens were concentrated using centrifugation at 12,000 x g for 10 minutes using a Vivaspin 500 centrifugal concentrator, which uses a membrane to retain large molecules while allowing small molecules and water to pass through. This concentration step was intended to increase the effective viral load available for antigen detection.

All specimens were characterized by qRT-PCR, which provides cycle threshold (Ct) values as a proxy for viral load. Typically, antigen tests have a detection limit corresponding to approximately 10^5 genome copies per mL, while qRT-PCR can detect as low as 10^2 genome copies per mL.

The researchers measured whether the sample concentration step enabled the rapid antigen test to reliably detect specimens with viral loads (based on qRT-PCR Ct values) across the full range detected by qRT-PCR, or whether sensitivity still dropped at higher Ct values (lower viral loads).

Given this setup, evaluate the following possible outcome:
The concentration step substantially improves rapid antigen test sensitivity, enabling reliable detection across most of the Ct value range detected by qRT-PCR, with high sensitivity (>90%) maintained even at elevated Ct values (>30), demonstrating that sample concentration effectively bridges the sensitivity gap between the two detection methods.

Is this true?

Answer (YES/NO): NO